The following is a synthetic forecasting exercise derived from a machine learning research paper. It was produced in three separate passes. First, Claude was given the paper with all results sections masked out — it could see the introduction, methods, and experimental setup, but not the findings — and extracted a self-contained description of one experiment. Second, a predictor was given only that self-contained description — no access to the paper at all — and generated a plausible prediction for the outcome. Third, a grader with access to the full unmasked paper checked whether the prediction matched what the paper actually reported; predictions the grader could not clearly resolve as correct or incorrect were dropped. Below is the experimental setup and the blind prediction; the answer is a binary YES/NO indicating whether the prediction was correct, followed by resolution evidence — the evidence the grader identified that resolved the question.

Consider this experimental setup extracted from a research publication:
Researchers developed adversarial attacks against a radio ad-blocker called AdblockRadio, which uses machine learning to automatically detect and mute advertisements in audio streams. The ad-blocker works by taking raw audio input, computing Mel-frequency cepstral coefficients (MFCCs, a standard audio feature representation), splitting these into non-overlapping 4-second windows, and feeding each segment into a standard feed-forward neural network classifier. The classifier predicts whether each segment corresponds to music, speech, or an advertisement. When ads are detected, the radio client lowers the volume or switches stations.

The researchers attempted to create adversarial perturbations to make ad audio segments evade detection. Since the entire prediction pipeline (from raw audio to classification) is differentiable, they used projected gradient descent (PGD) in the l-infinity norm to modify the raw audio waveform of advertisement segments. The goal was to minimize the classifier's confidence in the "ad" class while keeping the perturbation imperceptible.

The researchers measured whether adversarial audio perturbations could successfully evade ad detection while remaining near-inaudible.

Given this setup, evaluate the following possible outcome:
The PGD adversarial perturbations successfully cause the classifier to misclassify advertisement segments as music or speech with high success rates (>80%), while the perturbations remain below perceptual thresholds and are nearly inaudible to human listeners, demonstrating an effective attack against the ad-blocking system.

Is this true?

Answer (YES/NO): YES